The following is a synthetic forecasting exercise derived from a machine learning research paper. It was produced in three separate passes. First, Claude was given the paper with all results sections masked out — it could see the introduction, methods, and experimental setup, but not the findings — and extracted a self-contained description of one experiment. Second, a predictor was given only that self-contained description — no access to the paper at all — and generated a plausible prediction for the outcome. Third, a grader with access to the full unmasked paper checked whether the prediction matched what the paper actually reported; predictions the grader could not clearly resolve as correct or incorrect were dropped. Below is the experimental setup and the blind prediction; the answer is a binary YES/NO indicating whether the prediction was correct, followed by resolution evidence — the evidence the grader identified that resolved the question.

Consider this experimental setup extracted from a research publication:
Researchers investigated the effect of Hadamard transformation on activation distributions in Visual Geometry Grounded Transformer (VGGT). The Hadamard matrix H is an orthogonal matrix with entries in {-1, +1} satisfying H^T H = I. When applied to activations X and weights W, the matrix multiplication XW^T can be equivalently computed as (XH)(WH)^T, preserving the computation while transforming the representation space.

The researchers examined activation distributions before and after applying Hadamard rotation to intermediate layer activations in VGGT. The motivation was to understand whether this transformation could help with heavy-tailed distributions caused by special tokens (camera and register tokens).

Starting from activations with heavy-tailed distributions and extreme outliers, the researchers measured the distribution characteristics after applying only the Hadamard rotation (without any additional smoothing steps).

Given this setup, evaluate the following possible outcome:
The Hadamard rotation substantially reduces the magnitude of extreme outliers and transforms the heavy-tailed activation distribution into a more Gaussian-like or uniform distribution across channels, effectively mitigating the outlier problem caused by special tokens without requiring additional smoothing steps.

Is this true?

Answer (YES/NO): NO